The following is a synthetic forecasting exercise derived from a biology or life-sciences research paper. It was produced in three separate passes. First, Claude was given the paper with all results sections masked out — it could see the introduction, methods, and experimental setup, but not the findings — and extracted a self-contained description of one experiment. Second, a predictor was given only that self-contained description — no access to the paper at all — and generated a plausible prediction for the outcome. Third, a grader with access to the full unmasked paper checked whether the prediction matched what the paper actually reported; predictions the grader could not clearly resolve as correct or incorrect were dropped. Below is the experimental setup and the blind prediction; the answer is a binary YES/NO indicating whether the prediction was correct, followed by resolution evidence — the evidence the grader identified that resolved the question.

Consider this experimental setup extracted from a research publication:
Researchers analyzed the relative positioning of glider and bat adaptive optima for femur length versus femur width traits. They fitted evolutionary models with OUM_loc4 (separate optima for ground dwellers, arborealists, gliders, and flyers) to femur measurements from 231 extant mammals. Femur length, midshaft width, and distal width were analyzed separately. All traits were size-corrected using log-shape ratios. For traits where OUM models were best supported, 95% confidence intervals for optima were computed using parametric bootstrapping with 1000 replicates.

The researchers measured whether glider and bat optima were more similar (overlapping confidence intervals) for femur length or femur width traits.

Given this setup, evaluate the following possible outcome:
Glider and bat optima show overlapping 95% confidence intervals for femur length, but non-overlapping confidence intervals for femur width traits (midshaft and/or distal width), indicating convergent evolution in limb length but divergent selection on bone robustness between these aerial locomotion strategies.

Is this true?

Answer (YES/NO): NO